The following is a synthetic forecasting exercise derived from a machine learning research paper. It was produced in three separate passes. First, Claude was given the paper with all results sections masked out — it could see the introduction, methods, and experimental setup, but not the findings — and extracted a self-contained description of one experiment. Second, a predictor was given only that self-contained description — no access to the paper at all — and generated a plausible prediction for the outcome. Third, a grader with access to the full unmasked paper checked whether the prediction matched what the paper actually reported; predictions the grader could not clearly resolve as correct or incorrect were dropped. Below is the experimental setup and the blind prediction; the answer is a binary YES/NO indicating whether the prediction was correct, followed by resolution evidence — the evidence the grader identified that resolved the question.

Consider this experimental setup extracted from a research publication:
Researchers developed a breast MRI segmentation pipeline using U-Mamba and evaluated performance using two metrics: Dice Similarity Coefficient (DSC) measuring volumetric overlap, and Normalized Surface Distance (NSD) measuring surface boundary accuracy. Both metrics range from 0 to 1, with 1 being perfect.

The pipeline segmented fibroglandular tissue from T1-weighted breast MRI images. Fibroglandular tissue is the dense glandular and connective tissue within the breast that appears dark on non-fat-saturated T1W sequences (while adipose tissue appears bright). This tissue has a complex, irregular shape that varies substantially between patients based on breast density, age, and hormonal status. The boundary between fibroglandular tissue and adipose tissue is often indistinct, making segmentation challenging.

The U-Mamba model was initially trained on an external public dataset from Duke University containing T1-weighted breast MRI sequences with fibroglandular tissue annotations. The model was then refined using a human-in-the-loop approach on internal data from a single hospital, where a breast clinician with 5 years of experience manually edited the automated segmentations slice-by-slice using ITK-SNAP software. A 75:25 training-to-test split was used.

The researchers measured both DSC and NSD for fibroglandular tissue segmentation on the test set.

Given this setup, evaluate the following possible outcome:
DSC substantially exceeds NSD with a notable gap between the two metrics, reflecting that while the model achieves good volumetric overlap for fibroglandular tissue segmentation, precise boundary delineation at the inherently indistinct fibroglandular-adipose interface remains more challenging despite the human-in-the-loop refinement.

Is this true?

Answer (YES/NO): NO